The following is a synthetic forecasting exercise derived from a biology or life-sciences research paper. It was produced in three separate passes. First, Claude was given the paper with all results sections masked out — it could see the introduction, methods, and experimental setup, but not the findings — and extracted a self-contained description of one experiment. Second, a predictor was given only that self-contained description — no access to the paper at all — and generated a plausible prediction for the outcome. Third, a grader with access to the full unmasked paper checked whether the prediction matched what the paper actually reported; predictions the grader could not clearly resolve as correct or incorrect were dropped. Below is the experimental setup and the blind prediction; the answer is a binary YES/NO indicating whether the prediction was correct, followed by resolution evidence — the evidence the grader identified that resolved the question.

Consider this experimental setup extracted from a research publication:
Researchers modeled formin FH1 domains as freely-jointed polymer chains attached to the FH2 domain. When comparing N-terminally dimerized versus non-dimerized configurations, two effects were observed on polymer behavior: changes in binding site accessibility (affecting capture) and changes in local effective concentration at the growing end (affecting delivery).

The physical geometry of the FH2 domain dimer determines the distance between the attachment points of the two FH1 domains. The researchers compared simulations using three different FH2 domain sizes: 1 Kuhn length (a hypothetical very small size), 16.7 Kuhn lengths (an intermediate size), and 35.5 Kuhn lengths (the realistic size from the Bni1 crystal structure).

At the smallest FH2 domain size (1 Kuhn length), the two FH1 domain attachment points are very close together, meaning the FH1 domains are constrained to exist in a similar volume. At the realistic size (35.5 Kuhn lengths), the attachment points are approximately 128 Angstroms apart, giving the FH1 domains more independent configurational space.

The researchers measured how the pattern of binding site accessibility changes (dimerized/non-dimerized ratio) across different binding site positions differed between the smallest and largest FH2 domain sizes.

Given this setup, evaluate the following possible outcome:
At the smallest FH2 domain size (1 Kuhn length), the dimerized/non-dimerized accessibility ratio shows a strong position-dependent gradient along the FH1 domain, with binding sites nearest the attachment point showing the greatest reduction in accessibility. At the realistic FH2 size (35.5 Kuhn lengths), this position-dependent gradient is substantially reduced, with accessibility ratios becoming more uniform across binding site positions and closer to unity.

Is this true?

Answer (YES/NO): NO